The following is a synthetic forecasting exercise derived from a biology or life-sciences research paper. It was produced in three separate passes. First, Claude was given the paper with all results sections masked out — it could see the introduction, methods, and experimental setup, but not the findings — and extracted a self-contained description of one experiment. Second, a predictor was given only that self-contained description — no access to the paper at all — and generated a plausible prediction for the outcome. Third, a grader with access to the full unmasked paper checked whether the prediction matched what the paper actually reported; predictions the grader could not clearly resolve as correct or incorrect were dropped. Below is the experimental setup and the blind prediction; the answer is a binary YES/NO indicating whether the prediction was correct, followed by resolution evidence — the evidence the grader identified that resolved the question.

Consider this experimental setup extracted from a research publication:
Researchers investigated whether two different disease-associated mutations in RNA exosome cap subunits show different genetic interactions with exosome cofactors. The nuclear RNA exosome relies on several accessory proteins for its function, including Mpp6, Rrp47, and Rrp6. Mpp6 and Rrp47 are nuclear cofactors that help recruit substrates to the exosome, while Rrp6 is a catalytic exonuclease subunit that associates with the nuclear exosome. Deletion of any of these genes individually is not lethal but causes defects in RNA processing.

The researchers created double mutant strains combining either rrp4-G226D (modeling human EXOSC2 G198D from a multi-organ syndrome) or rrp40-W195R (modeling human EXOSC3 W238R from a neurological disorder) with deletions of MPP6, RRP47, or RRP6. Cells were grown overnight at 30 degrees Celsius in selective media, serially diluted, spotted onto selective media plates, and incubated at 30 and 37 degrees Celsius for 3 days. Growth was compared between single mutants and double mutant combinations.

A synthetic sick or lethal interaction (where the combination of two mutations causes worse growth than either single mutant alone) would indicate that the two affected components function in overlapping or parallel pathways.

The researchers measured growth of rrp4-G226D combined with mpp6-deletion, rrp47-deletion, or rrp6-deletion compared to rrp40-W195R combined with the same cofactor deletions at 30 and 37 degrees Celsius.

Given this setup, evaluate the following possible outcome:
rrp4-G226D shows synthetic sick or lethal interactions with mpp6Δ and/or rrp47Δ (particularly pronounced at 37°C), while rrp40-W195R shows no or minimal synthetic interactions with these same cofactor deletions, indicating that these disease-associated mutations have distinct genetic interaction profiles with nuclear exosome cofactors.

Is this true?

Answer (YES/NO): YES